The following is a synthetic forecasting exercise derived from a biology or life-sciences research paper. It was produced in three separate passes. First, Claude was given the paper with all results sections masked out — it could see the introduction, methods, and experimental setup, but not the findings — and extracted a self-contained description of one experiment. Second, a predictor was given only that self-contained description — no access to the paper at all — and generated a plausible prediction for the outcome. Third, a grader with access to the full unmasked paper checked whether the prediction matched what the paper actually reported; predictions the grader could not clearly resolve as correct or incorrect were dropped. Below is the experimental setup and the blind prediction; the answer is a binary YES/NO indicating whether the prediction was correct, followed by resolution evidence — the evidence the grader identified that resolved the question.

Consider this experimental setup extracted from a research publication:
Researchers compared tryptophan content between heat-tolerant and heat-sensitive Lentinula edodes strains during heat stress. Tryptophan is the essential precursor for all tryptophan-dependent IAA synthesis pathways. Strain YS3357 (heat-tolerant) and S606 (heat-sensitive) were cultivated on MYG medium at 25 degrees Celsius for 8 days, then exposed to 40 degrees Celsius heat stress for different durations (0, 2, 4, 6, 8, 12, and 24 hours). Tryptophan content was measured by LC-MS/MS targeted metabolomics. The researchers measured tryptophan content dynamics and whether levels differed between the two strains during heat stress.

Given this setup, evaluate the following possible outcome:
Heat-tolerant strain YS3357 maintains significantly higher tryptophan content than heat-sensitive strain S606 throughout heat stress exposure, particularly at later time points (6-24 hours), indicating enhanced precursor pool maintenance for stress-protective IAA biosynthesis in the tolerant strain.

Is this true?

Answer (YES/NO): NO